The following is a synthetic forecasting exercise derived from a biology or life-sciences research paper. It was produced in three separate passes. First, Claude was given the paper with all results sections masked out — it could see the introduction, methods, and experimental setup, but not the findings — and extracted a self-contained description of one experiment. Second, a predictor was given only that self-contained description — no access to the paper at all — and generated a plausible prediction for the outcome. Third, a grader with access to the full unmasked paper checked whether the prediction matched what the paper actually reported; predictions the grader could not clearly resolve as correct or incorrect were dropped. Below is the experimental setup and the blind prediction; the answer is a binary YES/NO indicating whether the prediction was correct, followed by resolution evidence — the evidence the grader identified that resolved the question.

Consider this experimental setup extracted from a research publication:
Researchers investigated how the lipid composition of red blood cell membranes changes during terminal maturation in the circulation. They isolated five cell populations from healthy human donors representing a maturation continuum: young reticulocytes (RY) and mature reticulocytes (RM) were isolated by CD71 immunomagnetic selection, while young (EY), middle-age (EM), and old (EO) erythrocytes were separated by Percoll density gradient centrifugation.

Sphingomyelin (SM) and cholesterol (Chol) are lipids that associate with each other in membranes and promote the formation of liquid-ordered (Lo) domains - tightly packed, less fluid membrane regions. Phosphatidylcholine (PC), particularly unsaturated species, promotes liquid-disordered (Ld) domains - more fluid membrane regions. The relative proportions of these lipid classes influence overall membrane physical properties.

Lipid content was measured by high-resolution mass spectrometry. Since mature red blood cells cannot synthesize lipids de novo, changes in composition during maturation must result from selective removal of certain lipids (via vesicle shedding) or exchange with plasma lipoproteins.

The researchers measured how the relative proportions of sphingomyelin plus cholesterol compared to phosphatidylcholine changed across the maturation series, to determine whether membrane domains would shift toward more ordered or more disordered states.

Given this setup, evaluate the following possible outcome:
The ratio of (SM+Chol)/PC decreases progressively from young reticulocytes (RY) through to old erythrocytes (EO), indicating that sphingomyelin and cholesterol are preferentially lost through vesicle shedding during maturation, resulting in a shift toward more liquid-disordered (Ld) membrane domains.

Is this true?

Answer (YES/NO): NO